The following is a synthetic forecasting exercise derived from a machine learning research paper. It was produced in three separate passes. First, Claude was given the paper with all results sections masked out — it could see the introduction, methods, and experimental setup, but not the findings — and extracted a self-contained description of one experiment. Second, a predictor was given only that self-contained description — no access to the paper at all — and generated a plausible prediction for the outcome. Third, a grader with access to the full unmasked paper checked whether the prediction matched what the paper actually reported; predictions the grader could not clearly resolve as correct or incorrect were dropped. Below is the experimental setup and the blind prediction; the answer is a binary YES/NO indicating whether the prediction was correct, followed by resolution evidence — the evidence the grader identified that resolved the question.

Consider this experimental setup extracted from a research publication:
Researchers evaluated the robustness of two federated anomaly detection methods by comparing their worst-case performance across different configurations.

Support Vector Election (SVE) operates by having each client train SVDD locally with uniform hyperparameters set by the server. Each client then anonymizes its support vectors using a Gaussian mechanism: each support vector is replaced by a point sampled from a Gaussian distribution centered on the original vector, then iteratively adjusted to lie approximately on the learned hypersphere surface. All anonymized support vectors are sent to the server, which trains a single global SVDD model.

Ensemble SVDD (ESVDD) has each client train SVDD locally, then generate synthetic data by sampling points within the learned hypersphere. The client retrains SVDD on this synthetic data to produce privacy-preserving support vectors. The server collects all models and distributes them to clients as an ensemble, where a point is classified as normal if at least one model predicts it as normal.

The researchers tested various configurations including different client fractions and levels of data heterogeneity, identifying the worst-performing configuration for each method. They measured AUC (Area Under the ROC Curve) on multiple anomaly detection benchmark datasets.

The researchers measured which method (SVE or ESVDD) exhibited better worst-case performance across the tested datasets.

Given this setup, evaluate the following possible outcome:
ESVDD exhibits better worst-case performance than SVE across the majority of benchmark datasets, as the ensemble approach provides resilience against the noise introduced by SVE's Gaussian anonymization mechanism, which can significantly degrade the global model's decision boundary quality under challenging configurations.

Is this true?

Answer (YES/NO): YES